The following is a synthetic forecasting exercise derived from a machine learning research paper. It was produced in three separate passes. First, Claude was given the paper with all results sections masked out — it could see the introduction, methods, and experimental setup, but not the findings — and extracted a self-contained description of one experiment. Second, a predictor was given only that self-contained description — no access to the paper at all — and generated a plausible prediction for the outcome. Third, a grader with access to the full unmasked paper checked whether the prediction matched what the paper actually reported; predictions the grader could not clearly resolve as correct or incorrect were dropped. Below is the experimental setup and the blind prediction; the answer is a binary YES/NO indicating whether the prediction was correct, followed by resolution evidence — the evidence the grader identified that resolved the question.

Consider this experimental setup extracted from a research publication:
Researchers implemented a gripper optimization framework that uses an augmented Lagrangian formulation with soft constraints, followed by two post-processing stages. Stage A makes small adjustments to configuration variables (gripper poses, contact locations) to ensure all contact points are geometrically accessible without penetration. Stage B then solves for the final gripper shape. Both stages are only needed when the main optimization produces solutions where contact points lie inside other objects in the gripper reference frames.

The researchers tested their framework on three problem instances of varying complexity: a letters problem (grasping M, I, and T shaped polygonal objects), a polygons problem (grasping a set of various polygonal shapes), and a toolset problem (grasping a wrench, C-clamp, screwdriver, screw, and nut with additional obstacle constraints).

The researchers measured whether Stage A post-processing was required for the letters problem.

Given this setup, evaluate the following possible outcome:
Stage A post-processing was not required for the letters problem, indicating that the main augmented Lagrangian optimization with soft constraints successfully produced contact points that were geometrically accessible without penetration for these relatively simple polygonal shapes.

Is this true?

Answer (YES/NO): YES